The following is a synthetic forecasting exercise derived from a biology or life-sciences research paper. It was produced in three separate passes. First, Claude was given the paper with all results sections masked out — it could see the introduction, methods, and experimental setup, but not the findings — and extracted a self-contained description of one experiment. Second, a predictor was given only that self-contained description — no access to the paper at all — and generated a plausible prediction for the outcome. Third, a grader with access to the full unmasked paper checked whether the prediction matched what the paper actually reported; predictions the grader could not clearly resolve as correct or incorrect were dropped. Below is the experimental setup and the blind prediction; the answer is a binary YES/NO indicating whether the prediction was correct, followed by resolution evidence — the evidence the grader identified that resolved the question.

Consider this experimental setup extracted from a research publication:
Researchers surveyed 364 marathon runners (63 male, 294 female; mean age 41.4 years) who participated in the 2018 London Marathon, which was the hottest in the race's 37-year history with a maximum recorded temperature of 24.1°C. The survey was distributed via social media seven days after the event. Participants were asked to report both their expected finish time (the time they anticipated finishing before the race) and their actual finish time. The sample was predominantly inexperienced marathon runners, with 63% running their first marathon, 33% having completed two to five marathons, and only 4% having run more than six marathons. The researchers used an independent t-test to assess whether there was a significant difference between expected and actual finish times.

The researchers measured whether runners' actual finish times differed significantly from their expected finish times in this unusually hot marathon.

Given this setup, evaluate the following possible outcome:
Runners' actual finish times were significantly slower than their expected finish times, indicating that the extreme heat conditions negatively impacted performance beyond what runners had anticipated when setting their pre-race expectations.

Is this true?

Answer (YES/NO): YES